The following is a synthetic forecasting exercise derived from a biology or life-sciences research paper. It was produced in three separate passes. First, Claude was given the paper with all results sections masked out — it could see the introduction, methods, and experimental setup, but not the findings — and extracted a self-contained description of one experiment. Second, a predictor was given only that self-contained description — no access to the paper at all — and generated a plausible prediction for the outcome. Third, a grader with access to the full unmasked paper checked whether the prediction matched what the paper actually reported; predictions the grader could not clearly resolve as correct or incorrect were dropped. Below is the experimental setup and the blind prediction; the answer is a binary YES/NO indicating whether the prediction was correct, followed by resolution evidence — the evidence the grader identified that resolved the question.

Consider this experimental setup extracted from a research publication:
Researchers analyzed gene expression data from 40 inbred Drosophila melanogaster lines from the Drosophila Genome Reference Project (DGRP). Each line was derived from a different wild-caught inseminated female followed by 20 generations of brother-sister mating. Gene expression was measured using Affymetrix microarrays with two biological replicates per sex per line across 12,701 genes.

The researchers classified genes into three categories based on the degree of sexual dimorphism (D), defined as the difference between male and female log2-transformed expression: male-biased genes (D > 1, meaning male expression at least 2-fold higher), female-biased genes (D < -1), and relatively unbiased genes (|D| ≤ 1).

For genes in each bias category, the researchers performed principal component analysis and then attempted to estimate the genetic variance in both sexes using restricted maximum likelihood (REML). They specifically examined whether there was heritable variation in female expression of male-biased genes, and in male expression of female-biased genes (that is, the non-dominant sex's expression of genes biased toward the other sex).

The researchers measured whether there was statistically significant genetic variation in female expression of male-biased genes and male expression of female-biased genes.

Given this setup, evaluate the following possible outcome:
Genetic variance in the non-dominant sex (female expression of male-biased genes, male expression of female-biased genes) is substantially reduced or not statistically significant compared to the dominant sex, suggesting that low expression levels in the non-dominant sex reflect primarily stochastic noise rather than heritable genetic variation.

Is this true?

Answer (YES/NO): YES